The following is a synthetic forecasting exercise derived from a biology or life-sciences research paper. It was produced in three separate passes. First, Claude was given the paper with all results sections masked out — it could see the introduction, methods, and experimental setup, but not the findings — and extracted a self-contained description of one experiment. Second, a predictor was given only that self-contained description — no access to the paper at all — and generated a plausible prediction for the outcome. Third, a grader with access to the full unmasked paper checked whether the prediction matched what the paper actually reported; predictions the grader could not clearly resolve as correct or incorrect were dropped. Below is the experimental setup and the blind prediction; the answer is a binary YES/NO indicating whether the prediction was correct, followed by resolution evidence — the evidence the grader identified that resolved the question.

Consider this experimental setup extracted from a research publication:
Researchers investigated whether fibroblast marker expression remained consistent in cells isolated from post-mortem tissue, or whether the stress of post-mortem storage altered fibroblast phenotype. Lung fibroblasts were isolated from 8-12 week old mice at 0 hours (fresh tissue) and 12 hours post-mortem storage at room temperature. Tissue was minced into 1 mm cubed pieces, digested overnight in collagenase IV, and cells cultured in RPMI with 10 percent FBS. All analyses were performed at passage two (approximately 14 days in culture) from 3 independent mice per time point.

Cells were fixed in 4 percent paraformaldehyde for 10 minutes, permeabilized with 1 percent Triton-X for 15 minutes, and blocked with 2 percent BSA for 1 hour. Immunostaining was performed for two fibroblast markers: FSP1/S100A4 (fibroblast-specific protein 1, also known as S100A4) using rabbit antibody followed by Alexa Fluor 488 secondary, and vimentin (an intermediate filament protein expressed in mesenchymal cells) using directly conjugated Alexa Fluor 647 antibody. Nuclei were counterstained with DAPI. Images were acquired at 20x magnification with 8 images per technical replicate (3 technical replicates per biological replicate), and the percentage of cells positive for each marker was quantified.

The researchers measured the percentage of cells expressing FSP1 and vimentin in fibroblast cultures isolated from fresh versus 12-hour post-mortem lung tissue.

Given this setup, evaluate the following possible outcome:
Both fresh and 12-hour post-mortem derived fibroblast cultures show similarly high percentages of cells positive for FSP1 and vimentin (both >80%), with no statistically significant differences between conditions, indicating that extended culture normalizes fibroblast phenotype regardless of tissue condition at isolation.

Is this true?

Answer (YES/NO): YES